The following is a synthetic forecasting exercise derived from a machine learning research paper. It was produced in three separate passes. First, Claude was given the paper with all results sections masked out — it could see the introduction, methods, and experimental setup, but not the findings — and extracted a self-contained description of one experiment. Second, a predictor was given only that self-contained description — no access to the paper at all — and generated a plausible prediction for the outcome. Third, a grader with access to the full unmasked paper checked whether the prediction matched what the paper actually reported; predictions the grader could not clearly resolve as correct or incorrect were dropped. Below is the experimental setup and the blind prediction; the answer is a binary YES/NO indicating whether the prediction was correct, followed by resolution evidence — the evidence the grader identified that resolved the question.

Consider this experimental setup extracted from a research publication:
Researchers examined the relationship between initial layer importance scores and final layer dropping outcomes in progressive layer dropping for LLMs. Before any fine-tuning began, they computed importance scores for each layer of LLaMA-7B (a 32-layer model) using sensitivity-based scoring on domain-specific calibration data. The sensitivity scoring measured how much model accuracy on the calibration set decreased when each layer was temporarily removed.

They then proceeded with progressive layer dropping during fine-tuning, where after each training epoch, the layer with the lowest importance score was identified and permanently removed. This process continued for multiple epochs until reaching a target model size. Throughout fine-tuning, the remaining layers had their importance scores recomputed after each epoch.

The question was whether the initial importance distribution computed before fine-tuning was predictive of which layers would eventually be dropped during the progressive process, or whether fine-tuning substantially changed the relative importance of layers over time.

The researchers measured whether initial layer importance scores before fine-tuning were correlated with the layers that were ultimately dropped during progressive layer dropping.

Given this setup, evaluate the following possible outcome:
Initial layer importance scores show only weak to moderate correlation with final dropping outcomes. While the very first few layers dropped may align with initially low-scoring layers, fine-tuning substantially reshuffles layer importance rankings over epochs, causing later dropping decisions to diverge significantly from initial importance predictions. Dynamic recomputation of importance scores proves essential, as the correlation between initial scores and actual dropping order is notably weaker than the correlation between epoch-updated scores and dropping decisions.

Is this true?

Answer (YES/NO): NO